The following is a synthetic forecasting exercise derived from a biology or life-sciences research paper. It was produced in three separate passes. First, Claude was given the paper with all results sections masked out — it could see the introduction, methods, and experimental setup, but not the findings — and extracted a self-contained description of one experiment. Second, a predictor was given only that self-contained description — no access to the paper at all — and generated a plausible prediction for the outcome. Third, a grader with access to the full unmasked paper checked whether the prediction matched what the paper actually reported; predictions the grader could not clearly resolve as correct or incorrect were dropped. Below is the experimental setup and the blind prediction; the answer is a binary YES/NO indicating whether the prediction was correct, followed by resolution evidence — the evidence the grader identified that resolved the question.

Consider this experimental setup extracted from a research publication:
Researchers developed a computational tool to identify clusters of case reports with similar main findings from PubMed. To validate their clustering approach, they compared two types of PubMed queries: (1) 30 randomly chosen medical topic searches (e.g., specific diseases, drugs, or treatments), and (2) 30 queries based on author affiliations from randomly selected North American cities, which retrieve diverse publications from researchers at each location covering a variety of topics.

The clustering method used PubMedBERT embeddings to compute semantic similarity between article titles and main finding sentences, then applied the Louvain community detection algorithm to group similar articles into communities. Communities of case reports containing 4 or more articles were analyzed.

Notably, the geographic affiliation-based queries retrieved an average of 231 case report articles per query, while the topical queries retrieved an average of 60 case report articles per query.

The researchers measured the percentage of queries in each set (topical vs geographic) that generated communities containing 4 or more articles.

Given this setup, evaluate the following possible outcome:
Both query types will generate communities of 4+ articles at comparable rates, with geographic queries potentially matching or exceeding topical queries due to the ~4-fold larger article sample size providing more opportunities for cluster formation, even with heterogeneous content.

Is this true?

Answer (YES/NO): NO